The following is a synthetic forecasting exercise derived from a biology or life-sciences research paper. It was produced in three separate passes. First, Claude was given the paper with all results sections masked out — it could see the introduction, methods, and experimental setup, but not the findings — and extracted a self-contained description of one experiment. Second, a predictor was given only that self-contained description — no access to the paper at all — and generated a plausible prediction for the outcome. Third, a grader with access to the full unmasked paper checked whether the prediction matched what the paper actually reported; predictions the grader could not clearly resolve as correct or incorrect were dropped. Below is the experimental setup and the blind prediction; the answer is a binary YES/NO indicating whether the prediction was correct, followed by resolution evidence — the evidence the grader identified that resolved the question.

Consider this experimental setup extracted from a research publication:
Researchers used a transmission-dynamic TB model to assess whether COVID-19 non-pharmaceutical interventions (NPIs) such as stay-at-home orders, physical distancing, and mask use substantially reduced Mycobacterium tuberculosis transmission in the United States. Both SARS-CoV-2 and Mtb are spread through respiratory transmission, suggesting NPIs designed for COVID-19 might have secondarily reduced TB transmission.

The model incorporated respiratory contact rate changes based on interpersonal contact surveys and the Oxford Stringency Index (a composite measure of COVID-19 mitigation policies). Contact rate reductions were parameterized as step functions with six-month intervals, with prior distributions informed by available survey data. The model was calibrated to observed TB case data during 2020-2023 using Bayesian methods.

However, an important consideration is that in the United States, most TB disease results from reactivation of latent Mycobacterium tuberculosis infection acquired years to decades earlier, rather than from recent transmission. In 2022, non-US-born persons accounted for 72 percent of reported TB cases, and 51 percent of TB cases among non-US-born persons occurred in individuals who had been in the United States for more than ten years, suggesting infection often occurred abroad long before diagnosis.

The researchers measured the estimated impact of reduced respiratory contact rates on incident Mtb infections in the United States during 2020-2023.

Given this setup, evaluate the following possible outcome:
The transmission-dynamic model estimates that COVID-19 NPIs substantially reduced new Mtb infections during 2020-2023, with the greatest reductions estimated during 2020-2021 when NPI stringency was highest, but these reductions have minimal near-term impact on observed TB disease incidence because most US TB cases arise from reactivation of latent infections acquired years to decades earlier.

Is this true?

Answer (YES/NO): YES